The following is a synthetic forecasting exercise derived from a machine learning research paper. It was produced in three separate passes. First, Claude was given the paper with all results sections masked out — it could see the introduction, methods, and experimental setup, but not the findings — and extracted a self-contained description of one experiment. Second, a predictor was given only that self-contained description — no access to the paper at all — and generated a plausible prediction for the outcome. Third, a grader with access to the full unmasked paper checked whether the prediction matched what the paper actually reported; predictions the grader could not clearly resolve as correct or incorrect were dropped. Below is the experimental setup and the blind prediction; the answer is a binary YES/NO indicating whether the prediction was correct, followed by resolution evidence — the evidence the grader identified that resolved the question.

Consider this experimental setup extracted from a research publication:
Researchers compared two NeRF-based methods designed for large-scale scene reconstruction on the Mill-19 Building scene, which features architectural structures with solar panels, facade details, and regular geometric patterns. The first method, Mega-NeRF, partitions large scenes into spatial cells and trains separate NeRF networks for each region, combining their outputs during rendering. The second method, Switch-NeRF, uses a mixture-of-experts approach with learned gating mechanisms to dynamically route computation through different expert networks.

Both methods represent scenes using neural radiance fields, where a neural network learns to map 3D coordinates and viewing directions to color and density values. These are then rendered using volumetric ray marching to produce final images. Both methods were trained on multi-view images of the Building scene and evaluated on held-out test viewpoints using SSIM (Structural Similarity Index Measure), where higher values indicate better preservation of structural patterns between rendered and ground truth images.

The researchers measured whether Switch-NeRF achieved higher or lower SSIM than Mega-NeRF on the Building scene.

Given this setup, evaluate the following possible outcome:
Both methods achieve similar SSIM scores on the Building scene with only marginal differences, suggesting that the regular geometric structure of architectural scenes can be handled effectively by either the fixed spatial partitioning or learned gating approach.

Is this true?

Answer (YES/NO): NO